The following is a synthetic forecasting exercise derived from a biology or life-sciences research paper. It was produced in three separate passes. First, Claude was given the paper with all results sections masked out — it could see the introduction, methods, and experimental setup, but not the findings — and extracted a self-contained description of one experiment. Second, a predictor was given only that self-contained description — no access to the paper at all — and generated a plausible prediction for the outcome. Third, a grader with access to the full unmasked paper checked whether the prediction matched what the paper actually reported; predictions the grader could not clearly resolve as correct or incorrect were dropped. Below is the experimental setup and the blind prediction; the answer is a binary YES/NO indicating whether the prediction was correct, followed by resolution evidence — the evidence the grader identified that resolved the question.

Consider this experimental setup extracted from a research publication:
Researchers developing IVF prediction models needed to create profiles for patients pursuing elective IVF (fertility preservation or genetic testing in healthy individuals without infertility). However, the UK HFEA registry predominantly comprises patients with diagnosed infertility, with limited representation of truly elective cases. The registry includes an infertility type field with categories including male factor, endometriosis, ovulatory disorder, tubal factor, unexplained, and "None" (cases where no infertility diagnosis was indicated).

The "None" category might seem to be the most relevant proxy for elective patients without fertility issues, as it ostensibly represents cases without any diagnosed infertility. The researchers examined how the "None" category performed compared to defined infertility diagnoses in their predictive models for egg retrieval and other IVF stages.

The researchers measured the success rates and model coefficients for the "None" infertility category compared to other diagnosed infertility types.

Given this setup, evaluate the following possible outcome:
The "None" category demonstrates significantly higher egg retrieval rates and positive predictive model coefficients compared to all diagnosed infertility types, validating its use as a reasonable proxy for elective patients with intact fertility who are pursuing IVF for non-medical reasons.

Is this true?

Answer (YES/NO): NO